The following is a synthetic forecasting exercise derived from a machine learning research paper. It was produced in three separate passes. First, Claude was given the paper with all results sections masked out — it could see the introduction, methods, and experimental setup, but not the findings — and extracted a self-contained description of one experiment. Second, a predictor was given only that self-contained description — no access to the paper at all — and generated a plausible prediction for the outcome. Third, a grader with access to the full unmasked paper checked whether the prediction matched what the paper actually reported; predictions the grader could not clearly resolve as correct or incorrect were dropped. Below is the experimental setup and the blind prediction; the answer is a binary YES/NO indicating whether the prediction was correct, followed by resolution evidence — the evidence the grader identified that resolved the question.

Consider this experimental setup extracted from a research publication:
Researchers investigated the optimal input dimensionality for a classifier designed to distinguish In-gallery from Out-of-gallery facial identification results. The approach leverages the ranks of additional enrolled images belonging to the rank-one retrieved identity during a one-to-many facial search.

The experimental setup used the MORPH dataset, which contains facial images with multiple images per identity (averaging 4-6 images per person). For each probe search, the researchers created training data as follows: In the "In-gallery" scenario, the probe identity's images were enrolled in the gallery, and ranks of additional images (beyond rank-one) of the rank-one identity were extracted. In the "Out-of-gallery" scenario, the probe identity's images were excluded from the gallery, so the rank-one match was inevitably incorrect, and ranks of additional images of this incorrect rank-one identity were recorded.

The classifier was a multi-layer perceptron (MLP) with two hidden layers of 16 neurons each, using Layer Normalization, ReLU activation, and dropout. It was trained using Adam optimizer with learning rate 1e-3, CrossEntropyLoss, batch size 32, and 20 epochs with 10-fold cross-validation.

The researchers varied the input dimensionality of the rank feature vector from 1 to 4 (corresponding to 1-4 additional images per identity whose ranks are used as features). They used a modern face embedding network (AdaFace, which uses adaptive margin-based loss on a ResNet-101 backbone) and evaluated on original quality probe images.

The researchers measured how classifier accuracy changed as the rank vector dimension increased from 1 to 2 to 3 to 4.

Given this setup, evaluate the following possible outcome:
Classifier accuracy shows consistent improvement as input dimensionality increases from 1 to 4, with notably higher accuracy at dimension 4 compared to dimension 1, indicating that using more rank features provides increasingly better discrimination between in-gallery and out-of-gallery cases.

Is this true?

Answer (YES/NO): NO